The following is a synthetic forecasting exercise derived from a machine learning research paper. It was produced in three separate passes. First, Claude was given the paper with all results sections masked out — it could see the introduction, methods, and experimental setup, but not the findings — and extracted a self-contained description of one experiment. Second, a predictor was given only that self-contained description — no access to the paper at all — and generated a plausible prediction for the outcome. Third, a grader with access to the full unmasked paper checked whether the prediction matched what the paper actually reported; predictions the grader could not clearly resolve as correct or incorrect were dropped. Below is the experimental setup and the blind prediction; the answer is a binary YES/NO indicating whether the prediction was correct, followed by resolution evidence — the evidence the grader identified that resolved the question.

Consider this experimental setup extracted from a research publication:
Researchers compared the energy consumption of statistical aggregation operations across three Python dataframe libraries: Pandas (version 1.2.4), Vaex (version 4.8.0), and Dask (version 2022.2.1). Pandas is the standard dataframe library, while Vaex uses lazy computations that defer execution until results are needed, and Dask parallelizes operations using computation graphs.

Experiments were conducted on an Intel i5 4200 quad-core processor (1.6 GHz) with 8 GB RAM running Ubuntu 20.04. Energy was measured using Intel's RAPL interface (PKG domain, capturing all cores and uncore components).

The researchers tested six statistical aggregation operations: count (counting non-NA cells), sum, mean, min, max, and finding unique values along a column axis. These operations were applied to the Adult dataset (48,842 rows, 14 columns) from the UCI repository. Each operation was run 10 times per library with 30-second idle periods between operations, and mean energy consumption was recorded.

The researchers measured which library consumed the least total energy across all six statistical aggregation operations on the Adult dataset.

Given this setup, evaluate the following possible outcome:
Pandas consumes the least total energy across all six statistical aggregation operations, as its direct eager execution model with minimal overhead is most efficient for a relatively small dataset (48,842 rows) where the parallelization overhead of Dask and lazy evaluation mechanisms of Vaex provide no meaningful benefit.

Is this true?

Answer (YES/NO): NO